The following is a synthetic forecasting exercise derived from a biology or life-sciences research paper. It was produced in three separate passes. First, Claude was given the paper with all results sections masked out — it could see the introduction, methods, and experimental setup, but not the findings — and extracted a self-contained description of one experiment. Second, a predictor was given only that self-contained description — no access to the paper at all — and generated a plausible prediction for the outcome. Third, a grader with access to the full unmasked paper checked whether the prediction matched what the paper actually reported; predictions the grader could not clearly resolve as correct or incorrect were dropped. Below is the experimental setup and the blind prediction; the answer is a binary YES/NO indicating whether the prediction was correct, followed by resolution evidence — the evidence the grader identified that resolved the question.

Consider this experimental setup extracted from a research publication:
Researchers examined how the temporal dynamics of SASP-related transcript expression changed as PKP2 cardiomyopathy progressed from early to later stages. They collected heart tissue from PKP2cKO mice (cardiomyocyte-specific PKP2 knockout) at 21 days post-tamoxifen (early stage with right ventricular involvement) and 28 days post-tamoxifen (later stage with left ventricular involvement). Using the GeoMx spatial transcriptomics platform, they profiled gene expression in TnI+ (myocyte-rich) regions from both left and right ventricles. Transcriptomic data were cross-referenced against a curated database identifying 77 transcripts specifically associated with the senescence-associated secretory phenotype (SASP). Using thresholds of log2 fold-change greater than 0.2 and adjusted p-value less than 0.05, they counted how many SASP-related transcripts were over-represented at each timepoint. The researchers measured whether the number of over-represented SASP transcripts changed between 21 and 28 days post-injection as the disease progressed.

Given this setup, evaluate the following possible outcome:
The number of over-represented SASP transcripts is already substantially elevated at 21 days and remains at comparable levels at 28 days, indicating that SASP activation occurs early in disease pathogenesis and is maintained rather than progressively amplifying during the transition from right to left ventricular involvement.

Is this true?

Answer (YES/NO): NO